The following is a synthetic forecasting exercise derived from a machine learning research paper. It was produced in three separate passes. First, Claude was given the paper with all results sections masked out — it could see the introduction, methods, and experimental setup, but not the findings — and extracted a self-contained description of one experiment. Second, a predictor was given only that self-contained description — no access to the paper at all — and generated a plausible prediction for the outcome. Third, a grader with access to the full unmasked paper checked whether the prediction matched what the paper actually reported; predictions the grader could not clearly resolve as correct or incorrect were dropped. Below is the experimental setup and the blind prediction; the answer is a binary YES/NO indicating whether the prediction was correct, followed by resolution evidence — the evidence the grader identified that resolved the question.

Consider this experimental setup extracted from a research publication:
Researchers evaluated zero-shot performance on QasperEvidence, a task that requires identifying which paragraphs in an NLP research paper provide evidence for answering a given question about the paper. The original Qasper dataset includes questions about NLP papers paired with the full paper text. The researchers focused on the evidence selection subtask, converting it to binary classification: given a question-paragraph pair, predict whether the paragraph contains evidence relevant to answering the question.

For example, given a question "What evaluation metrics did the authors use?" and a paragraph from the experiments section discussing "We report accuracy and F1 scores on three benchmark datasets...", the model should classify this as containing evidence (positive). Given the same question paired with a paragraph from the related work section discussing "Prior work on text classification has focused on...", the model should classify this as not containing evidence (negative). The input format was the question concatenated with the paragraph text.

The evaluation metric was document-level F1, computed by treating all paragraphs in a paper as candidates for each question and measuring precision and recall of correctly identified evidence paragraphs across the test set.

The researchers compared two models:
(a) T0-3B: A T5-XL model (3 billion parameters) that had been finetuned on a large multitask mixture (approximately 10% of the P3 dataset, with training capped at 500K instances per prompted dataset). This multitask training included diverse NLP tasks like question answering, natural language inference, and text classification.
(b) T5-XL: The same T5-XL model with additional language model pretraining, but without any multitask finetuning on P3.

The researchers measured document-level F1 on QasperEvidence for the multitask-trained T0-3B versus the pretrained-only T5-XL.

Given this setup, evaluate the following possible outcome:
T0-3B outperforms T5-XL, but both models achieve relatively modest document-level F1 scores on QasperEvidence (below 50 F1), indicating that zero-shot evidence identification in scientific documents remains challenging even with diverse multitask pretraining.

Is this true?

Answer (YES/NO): YES